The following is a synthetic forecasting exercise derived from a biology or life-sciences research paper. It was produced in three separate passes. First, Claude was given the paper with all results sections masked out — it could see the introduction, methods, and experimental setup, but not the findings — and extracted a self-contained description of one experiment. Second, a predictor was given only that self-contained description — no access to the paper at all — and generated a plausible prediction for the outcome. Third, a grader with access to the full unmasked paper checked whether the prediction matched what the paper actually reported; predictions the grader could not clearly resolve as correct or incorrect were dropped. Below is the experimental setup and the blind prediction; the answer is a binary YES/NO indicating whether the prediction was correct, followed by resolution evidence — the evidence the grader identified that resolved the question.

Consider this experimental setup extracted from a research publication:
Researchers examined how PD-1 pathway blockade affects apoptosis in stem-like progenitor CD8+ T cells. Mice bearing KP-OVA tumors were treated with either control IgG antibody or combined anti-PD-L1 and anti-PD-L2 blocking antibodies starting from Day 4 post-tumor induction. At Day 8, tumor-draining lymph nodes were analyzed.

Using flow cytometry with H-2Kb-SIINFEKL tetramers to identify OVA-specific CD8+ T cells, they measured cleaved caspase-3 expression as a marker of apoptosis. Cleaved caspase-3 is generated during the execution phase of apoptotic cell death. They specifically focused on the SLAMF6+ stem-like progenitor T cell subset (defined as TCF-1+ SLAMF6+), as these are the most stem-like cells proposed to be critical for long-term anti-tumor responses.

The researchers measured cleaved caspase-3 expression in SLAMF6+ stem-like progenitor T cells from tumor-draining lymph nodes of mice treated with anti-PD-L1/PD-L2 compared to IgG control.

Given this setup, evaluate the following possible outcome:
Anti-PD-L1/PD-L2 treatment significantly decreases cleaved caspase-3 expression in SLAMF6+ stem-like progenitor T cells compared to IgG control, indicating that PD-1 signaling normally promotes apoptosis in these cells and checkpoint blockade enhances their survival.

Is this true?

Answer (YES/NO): NO